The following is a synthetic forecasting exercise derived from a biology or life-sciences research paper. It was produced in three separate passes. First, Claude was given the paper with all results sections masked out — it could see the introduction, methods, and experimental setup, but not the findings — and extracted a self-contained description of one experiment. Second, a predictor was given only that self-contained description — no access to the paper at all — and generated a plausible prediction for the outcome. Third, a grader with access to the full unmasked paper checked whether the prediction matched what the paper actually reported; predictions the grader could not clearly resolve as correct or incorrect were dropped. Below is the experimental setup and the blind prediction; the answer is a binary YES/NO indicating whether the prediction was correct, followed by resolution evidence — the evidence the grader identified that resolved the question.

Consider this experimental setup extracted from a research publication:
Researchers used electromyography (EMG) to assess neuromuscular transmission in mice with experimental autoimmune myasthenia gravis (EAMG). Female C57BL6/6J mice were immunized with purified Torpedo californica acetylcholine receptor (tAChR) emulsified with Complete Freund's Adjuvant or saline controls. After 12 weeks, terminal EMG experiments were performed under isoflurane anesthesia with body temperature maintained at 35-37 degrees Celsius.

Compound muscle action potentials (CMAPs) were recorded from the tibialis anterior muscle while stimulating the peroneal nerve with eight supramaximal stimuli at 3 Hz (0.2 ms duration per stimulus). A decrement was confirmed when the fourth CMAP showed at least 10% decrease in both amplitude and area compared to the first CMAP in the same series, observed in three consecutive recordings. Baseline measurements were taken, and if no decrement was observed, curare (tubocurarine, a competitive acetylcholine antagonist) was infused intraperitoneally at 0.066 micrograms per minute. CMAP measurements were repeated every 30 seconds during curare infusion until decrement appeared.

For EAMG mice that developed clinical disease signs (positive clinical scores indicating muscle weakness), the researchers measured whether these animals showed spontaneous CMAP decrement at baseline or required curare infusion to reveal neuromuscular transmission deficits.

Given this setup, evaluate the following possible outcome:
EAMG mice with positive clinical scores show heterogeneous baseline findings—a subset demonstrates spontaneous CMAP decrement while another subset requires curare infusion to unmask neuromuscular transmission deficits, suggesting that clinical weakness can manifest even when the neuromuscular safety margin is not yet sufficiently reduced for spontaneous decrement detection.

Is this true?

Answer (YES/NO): YES